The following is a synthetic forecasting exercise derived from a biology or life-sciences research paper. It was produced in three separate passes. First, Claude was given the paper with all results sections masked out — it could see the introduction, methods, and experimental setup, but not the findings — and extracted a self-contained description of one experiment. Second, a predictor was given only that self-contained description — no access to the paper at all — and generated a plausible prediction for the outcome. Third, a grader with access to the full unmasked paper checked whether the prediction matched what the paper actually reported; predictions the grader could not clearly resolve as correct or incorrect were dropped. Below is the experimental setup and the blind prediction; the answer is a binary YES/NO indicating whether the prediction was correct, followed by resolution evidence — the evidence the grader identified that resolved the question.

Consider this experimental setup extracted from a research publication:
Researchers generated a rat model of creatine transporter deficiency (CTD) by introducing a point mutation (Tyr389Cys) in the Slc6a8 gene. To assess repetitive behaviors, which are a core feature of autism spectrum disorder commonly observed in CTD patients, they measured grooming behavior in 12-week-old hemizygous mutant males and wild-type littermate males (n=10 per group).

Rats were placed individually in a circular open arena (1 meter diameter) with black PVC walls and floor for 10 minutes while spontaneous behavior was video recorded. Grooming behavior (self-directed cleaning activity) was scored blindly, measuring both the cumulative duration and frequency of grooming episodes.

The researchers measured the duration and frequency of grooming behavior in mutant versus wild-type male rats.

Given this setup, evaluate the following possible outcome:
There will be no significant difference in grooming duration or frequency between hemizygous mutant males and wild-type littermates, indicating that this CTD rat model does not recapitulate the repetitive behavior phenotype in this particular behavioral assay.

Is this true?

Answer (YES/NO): NO